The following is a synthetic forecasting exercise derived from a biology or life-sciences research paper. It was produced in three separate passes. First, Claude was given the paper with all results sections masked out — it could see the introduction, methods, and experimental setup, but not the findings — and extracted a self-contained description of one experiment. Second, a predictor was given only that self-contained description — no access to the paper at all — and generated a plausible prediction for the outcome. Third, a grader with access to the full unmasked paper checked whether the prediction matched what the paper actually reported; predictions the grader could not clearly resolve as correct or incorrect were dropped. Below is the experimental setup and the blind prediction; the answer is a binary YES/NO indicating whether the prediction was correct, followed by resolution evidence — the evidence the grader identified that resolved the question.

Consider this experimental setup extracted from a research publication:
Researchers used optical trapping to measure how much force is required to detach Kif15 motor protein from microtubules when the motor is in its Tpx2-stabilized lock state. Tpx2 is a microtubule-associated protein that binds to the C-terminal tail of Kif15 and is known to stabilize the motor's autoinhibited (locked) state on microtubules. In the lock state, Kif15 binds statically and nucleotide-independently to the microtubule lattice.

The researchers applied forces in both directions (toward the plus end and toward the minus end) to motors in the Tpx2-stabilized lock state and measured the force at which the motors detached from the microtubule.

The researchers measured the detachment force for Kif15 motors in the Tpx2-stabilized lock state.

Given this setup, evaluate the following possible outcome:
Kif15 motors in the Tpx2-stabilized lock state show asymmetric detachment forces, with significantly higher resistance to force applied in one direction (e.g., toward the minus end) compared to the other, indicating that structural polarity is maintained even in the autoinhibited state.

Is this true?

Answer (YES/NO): NO